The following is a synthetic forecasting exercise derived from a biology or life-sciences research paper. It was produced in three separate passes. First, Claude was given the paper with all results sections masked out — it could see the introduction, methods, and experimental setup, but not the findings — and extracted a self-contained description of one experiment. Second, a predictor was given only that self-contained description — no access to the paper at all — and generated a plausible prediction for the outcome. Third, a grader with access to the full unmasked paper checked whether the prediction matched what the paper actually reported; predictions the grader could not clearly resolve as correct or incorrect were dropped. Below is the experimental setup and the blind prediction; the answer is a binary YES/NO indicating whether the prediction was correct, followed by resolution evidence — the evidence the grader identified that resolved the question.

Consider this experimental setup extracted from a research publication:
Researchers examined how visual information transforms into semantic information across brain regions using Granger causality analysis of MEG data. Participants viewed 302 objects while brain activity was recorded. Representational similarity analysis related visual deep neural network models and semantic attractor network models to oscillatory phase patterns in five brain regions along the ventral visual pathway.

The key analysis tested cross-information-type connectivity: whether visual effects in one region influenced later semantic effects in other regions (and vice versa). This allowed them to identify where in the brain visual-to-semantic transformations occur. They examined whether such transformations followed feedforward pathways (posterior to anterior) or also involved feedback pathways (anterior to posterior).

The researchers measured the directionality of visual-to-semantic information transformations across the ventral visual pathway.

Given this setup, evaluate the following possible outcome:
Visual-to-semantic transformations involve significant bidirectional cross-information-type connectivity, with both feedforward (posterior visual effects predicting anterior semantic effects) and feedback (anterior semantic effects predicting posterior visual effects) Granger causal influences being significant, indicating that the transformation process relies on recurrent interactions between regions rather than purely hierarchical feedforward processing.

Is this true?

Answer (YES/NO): NO